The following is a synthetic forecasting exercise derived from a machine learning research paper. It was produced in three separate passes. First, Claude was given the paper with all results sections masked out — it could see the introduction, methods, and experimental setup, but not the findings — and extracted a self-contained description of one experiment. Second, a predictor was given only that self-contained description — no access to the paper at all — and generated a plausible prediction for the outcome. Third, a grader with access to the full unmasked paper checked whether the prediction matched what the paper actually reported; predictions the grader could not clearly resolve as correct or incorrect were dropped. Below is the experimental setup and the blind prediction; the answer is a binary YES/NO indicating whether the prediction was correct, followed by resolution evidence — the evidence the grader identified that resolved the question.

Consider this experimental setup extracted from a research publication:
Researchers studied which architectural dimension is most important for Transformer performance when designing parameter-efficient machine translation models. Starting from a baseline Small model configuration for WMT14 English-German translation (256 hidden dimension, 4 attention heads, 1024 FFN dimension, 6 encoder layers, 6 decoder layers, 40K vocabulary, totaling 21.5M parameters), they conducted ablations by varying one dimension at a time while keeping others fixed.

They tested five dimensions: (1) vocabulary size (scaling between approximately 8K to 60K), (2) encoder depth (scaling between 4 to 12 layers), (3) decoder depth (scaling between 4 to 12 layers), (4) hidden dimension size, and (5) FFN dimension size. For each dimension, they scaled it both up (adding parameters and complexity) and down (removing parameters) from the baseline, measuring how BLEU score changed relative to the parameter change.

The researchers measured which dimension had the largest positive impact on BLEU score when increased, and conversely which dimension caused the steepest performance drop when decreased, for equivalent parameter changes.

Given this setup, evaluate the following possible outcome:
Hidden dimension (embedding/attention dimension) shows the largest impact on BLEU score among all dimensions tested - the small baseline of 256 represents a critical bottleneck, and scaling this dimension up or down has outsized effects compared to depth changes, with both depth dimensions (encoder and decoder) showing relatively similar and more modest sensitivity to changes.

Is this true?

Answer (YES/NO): NO